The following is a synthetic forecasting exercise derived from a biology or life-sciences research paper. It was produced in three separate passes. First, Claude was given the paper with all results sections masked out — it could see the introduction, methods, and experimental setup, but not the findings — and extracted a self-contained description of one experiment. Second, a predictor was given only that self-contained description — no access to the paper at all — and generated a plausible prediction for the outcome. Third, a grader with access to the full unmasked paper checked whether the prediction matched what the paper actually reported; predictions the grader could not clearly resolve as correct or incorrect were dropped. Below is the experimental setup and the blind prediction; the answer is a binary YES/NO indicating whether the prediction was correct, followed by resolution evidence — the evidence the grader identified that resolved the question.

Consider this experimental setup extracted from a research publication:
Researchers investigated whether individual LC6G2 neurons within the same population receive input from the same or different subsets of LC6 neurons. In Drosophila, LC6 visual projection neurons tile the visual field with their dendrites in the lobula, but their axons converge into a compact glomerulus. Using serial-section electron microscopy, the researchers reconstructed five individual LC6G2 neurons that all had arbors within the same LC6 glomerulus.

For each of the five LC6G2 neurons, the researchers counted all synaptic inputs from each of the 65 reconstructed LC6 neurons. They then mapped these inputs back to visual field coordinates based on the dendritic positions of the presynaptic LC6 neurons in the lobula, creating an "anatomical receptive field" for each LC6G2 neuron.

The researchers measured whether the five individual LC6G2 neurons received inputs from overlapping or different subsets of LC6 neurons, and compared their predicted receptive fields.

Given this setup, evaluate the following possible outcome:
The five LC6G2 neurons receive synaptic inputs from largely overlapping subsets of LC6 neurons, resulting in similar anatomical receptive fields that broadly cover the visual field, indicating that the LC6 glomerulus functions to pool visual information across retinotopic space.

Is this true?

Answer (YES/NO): NO